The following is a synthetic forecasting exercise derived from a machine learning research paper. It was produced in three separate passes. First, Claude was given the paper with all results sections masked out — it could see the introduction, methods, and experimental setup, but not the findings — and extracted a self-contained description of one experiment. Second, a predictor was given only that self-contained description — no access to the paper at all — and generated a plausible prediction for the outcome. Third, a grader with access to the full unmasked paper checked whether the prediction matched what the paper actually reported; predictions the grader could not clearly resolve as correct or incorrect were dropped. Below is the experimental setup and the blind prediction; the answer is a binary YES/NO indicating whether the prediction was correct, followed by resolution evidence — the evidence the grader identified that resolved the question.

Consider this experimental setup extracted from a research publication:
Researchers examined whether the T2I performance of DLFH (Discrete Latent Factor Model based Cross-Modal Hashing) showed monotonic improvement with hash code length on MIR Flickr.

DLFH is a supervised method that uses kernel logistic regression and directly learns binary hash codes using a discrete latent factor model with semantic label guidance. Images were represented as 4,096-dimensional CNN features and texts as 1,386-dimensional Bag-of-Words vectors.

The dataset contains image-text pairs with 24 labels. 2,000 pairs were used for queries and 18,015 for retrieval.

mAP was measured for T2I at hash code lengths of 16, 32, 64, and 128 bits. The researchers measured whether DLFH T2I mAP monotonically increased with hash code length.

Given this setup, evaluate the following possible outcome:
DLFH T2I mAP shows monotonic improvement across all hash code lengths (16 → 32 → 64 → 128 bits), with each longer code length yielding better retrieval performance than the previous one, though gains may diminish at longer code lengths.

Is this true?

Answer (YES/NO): NO